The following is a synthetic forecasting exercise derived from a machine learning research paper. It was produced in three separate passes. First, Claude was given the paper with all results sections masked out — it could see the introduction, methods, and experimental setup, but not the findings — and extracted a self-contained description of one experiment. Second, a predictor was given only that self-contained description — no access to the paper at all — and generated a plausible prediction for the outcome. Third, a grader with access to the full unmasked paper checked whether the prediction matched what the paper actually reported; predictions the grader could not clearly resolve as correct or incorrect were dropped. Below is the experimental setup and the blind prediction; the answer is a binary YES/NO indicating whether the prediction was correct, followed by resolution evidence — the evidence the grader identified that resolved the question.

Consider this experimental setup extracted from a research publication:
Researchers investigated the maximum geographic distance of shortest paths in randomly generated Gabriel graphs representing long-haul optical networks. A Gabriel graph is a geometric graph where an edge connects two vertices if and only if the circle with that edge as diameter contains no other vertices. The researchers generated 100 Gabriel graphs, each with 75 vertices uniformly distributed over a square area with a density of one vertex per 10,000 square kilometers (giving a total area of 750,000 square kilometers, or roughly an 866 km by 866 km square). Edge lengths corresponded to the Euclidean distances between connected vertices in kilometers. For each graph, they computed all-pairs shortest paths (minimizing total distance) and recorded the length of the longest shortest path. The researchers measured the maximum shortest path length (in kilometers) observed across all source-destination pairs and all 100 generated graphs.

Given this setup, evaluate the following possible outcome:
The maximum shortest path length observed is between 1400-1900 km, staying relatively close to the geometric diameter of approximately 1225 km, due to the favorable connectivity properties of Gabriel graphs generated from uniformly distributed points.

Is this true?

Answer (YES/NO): NO